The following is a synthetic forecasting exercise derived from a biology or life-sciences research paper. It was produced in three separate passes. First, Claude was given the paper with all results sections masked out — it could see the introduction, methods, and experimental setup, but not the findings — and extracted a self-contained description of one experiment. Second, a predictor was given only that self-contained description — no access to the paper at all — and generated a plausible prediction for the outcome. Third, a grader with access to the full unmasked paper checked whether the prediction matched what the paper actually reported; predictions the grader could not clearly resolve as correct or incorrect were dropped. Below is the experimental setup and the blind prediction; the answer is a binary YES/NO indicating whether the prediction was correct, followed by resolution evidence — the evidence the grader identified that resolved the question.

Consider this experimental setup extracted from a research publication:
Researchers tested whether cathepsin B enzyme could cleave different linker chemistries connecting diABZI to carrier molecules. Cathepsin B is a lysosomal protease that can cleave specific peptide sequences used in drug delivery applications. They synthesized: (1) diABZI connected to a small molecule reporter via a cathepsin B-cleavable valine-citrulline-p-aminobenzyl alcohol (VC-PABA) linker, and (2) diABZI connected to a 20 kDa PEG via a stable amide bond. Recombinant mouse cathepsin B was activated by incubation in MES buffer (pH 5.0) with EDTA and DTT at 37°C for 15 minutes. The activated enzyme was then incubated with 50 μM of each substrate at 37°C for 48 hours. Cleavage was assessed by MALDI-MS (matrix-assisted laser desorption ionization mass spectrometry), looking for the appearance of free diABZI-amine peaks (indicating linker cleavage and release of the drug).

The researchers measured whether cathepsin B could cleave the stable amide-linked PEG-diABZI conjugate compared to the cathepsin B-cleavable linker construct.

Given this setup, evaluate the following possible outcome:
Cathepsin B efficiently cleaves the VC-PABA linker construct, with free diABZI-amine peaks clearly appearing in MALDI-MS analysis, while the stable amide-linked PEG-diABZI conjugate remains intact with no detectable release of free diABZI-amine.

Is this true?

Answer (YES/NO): YES